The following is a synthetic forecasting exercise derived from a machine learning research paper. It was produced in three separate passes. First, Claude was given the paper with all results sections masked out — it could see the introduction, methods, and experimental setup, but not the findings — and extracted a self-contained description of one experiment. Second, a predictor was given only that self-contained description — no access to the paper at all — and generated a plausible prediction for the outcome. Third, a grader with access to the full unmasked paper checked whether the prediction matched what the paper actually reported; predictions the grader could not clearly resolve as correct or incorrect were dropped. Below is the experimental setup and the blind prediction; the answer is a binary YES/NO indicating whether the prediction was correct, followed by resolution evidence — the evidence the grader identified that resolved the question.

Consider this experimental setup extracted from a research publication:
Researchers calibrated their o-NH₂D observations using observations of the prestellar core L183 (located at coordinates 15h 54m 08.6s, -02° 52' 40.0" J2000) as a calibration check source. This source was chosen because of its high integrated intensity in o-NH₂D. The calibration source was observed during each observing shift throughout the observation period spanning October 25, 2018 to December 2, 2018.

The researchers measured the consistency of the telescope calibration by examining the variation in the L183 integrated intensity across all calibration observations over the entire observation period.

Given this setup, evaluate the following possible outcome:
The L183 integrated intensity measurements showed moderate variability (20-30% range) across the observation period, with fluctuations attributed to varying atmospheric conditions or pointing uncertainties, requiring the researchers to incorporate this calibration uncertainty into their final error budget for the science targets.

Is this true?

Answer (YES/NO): NO